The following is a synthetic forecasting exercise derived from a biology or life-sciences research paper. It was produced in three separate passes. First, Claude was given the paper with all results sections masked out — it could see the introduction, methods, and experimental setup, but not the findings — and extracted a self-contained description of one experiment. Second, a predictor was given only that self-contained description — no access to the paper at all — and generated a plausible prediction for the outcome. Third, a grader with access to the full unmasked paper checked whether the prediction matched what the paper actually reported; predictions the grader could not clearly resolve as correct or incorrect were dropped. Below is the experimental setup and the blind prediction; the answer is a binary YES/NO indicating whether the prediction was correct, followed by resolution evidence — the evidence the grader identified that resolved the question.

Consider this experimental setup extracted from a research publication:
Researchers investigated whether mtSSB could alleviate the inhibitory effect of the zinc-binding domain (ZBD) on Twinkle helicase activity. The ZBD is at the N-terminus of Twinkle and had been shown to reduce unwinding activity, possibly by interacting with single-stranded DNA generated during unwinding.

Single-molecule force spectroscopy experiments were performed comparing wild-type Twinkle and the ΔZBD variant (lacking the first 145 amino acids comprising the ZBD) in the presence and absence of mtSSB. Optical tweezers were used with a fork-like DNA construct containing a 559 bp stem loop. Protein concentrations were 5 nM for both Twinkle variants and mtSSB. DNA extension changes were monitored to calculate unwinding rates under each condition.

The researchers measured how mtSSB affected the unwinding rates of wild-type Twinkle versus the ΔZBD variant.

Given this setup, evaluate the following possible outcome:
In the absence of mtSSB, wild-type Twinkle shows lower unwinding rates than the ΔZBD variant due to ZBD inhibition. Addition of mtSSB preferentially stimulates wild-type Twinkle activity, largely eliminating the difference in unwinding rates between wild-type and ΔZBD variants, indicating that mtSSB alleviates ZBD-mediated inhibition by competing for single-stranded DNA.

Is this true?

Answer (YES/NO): YES